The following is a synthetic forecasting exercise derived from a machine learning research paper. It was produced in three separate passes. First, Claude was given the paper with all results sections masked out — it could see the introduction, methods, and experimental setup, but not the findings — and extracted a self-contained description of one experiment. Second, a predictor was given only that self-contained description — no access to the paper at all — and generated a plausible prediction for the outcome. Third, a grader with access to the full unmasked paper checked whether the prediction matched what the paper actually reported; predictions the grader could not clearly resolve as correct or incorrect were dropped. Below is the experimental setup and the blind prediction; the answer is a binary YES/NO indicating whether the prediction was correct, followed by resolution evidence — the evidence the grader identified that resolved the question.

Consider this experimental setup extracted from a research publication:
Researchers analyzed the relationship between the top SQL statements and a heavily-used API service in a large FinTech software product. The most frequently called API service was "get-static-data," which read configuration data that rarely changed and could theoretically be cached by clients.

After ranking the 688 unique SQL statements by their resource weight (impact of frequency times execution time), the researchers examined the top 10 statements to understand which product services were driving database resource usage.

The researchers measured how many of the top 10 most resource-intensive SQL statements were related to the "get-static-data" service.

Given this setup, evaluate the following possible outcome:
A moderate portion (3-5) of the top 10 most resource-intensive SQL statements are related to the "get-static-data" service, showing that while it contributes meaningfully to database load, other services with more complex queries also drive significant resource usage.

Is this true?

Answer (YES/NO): YES